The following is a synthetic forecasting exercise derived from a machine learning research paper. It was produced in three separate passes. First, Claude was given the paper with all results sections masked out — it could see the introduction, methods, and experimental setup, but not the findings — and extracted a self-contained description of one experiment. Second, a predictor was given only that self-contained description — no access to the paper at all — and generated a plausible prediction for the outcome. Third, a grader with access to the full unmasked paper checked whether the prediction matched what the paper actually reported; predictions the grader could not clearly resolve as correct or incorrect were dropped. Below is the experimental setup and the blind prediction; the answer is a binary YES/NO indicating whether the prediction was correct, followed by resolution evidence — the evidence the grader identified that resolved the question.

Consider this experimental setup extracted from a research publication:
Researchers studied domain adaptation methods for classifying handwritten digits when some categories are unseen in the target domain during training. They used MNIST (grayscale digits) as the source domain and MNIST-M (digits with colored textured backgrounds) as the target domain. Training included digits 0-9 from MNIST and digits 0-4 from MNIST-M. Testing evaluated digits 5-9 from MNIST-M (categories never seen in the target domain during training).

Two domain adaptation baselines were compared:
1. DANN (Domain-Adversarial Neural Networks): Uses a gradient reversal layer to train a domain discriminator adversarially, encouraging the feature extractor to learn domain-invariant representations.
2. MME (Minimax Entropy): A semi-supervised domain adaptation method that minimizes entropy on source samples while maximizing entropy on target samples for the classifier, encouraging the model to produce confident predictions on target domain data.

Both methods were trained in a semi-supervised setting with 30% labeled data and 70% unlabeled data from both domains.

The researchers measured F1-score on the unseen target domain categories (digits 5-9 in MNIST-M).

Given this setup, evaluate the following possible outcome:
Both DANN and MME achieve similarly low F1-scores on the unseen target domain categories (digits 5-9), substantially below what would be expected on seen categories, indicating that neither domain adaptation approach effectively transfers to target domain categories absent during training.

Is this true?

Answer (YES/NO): YES